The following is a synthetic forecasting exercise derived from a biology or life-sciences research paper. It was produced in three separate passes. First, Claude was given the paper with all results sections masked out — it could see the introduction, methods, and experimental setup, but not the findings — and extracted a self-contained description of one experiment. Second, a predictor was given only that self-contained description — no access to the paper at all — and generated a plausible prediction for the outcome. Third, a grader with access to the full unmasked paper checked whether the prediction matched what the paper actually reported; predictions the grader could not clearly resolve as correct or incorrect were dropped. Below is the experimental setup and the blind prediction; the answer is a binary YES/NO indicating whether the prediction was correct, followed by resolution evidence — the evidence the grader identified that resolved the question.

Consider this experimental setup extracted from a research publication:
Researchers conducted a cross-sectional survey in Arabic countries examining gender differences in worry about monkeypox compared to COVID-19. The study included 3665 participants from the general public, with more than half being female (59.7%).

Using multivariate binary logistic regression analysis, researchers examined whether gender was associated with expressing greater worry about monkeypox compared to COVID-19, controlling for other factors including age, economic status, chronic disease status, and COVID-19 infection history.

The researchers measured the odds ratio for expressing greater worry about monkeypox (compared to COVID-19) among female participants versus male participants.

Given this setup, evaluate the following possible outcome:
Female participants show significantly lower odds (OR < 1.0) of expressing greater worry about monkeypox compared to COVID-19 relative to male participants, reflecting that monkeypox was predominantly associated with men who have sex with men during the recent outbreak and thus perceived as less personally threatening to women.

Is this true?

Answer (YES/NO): NO